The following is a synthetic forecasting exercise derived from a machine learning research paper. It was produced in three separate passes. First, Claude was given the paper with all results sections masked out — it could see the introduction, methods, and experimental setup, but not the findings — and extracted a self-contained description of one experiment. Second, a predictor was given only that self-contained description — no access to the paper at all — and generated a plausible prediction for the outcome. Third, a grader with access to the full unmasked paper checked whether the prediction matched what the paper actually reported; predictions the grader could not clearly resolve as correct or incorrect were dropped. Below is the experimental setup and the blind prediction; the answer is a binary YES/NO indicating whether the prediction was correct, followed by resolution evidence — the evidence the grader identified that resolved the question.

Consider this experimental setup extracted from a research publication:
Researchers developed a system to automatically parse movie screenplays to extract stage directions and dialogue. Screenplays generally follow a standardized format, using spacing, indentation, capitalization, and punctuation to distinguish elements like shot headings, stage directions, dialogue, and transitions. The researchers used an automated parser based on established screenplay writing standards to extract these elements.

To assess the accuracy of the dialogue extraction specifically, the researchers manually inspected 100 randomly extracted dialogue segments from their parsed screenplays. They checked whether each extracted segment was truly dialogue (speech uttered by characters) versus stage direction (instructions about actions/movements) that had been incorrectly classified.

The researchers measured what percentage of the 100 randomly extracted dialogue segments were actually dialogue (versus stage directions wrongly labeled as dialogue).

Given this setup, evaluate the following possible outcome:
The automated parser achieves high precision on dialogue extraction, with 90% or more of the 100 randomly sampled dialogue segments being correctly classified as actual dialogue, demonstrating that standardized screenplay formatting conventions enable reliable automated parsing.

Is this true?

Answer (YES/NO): NO